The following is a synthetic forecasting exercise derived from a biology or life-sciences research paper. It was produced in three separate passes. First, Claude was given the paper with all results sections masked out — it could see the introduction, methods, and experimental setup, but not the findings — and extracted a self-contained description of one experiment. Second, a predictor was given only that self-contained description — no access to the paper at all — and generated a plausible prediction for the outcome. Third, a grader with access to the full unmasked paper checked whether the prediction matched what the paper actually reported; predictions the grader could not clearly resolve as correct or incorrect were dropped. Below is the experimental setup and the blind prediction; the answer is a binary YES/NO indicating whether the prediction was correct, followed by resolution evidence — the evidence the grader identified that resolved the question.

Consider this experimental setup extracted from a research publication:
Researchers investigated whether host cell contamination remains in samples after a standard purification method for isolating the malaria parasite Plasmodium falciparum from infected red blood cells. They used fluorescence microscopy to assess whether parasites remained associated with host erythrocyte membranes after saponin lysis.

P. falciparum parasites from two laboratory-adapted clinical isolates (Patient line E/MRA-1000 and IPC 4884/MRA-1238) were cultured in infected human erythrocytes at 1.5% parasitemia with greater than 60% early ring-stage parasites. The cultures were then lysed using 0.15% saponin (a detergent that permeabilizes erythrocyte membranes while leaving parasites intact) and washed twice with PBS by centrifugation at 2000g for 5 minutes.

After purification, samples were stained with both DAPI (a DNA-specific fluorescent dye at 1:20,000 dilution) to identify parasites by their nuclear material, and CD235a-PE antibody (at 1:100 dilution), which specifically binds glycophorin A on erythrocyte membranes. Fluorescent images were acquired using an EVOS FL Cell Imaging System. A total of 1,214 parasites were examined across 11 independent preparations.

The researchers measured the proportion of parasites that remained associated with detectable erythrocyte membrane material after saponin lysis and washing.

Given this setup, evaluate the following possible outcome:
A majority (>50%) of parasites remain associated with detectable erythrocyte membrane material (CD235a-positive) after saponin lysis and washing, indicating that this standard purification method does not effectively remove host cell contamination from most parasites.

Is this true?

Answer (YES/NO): YES